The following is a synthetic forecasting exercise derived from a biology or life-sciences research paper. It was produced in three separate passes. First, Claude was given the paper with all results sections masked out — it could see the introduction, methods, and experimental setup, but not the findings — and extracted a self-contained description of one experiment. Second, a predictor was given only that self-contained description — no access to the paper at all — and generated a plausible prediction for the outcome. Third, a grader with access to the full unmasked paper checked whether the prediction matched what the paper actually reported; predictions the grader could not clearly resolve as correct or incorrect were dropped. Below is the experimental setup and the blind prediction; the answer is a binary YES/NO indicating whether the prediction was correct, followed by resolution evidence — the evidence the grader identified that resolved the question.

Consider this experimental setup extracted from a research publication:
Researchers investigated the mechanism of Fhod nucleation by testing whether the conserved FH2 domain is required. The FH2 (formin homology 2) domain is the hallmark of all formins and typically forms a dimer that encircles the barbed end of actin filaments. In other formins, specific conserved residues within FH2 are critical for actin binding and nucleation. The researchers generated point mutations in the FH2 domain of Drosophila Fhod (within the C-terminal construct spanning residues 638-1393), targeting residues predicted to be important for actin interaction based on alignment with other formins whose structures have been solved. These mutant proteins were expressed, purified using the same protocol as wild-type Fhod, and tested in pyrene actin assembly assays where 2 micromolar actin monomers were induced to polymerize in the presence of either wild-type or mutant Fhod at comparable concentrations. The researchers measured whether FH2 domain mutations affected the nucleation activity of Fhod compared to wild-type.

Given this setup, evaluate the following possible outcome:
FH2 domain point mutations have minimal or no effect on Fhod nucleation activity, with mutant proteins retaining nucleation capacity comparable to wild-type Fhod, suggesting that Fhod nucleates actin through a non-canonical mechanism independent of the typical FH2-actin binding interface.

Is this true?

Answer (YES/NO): NO